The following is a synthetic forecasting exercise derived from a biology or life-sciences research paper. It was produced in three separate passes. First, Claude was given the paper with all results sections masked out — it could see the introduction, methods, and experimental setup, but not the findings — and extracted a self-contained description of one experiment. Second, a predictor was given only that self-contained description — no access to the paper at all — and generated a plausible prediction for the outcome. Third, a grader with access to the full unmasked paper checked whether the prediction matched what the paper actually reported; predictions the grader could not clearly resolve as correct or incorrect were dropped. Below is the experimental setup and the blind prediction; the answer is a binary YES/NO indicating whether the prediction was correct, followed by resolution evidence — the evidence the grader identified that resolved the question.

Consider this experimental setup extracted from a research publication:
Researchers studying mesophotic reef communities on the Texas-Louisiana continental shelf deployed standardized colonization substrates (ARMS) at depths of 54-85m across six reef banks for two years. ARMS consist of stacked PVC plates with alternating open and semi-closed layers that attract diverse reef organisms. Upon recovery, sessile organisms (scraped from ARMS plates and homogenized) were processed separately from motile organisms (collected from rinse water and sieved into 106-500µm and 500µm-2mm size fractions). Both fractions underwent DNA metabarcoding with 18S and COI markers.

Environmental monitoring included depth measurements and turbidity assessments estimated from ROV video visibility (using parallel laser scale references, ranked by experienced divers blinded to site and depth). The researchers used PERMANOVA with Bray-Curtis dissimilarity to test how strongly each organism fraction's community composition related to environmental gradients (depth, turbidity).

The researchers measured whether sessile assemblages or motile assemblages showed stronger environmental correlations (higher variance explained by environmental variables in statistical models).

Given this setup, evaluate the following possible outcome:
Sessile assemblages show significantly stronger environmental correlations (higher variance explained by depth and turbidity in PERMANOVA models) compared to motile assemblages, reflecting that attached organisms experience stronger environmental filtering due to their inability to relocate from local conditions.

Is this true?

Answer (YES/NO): YES